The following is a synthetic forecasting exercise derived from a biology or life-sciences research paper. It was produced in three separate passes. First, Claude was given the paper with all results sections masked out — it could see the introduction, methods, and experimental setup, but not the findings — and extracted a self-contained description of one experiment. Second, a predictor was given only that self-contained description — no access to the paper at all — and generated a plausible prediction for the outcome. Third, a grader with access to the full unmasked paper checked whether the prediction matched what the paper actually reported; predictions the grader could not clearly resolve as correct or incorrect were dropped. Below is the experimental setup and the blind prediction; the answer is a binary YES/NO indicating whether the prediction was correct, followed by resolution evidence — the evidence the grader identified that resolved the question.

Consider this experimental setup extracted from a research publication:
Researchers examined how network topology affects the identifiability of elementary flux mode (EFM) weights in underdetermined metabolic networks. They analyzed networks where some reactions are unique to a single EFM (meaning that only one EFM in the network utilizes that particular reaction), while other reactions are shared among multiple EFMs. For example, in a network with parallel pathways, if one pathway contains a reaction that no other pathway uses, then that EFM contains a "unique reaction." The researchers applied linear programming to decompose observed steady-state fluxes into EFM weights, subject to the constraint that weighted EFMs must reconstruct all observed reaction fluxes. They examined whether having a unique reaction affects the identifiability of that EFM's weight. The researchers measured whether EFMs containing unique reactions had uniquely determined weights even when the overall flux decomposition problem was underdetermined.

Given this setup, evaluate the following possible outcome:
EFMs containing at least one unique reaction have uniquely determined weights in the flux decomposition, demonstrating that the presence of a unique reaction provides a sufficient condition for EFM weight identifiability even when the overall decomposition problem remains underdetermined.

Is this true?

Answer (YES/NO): YES